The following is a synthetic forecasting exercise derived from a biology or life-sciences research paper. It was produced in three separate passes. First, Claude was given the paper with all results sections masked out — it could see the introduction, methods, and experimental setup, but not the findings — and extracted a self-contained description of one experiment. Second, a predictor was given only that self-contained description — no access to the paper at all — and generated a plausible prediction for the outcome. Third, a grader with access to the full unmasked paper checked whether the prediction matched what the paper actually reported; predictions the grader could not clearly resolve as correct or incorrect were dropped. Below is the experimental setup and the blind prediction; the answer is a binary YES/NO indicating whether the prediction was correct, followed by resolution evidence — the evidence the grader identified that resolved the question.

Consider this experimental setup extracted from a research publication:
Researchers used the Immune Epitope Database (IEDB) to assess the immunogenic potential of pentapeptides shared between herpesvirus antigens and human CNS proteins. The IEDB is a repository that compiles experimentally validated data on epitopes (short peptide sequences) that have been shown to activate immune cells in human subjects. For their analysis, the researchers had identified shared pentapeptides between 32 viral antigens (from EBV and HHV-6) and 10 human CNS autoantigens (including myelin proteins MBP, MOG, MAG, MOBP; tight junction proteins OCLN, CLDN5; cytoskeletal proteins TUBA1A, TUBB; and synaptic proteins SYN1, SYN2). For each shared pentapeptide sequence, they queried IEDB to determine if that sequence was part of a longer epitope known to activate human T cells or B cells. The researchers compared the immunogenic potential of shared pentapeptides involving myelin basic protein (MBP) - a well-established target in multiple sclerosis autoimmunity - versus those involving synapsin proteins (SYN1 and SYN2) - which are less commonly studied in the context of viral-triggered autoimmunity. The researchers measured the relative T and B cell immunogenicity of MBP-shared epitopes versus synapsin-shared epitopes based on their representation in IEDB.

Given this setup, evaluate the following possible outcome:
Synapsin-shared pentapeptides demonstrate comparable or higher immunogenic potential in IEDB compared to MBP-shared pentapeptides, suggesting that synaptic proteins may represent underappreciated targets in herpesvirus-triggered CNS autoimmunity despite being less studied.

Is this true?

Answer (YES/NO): YES